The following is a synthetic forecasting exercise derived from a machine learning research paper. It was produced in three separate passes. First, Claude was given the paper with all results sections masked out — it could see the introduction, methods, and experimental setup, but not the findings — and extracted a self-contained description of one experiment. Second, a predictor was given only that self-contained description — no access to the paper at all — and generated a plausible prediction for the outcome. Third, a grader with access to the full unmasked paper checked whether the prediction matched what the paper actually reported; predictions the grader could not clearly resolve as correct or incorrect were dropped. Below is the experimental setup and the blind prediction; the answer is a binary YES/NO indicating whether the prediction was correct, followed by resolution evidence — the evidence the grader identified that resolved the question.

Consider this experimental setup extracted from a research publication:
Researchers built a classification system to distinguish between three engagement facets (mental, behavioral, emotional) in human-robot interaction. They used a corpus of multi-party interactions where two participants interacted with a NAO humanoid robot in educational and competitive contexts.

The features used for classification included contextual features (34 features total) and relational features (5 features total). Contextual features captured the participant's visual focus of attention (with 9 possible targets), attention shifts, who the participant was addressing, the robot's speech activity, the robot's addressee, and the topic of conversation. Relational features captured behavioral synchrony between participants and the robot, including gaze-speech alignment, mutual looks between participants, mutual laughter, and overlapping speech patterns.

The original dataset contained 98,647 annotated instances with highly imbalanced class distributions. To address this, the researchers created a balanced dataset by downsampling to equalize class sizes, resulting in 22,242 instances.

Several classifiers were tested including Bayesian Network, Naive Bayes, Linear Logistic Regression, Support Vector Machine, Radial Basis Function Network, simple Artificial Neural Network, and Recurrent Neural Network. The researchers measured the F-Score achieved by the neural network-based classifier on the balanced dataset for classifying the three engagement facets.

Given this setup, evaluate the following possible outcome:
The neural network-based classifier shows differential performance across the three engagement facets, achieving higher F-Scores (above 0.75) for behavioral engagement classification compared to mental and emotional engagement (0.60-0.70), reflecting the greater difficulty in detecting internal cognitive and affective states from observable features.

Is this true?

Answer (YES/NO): NO